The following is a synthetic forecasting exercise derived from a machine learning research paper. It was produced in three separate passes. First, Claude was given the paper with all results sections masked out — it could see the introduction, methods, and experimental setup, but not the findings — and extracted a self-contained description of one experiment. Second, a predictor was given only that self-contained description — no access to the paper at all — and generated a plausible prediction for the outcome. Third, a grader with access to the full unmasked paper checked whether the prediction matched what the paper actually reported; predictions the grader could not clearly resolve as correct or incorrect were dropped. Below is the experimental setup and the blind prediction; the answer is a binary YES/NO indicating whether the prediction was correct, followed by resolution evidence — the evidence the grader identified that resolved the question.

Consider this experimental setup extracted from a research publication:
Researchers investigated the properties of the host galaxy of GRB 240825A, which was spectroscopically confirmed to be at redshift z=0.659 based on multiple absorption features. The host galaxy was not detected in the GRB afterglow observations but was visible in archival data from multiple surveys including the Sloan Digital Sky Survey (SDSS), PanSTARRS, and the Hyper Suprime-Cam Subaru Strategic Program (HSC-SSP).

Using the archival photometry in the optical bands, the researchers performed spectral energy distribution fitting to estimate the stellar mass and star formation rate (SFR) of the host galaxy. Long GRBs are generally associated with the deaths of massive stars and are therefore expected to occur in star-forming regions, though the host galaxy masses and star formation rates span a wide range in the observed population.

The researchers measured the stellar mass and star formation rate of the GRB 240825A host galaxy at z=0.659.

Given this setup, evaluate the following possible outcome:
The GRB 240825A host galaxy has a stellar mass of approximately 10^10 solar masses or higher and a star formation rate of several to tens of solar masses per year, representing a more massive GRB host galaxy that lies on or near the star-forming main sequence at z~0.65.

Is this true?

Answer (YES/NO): YES